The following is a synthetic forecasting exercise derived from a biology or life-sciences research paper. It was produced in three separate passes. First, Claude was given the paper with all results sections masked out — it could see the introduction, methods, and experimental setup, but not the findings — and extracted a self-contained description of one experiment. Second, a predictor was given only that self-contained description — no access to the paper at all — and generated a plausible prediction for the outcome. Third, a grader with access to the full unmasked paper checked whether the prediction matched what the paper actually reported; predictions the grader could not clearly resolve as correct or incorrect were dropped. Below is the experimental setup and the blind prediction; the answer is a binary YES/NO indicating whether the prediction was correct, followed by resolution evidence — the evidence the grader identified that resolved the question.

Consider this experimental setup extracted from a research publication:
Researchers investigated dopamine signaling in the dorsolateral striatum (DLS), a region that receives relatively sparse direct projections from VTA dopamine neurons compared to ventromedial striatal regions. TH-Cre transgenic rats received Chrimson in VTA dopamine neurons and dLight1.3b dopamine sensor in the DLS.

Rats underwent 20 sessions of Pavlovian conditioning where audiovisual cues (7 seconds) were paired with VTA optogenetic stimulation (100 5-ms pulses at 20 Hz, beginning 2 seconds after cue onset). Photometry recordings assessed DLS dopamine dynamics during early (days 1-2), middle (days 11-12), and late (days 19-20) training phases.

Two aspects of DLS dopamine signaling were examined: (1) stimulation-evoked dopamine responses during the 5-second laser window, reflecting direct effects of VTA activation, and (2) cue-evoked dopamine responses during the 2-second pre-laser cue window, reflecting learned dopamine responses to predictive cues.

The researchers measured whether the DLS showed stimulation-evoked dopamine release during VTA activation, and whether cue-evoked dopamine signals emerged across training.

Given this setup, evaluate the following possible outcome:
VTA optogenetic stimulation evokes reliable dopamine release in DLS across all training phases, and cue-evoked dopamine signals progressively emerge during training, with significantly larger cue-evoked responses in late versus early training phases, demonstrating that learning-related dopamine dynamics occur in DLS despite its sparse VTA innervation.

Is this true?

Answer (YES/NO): NO